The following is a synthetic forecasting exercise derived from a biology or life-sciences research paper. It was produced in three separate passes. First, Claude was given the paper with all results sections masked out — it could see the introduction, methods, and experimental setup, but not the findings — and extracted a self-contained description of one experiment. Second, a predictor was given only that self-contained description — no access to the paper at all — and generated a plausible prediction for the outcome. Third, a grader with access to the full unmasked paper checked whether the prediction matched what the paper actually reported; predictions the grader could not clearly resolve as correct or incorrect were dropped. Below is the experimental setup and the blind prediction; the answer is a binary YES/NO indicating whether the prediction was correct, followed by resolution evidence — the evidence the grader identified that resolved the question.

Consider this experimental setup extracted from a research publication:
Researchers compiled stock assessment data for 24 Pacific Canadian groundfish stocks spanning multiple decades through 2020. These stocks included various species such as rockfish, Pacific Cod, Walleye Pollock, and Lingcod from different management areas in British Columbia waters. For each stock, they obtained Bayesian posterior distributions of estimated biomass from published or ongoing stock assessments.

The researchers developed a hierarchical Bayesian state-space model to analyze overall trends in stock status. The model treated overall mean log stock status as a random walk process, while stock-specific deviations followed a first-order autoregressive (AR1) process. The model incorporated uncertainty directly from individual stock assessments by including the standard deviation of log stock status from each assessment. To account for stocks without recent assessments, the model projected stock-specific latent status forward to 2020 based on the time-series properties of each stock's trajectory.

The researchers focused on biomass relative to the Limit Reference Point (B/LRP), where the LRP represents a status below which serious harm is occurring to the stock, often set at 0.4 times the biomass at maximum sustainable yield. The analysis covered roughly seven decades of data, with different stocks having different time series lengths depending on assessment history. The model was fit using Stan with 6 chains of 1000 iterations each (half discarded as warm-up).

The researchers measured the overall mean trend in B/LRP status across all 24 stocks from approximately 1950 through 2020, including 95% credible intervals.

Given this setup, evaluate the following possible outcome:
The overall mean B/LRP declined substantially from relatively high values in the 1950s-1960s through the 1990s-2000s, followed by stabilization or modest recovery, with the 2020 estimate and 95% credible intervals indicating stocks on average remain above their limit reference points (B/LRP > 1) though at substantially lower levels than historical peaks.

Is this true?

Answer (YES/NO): YES